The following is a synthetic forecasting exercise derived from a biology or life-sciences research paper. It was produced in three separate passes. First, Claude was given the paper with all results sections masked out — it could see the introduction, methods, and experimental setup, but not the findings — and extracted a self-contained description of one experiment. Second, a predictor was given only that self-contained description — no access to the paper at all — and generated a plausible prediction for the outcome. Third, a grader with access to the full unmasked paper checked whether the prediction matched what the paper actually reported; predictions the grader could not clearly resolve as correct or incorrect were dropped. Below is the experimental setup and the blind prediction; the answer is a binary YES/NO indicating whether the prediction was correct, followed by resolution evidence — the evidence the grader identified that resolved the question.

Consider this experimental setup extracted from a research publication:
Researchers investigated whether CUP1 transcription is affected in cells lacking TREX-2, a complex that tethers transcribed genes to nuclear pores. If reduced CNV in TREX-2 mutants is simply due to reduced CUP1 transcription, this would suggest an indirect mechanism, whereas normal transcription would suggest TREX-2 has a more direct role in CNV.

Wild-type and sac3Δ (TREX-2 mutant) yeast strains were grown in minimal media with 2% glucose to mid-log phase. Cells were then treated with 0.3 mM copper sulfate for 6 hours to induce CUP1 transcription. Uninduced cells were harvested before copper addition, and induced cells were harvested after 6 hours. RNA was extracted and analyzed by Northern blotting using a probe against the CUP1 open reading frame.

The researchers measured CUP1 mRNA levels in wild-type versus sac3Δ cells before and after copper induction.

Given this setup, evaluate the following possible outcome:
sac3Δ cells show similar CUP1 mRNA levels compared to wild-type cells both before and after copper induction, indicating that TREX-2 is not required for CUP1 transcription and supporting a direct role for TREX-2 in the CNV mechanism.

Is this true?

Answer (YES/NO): YES